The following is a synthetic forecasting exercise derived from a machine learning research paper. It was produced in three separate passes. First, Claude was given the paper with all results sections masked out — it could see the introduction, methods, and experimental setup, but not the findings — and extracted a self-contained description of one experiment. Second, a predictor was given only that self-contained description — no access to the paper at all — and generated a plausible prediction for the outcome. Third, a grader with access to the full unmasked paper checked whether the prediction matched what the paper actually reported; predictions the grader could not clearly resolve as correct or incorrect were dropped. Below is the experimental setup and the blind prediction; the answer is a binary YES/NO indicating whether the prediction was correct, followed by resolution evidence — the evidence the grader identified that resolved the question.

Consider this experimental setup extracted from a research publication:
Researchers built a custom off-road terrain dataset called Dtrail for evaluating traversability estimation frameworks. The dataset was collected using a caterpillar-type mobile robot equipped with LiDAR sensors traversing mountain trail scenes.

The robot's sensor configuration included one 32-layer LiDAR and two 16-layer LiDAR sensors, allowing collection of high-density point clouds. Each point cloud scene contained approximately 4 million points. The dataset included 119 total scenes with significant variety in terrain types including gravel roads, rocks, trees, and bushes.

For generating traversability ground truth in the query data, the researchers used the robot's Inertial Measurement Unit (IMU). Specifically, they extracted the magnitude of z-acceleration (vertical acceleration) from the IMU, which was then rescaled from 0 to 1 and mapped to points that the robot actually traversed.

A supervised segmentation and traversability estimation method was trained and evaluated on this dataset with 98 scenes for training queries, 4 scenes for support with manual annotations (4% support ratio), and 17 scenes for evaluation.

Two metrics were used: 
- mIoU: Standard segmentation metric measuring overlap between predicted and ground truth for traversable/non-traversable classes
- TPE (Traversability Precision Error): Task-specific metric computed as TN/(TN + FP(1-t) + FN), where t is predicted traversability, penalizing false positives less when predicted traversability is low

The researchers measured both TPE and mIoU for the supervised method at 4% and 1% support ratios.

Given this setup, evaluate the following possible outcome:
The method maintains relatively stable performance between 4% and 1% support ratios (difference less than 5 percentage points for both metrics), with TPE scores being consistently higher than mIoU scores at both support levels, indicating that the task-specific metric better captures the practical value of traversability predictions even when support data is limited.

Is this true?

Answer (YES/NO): NO